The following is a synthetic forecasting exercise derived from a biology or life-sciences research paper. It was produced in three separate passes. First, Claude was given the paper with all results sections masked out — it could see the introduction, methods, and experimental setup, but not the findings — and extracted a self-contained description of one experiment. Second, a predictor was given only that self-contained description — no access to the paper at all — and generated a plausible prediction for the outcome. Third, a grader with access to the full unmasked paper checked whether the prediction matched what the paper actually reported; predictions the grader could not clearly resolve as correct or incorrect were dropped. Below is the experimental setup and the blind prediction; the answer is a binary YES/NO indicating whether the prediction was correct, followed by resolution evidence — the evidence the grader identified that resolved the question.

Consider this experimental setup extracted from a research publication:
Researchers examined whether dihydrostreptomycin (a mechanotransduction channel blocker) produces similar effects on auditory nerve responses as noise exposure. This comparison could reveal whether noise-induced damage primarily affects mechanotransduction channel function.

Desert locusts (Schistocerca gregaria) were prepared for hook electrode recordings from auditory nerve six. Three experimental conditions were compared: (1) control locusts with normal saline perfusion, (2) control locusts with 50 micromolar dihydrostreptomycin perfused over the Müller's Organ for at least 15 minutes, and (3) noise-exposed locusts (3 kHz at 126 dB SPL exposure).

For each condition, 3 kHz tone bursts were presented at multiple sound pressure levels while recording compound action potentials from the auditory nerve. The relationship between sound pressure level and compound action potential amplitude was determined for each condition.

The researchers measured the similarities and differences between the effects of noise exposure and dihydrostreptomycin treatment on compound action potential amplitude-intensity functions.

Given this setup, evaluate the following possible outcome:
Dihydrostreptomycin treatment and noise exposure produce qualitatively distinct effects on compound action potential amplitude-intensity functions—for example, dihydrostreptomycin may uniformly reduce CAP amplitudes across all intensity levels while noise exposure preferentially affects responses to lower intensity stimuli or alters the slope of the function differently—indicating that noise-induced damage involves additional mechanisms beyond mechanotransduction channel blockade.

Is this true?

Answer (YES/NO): NO